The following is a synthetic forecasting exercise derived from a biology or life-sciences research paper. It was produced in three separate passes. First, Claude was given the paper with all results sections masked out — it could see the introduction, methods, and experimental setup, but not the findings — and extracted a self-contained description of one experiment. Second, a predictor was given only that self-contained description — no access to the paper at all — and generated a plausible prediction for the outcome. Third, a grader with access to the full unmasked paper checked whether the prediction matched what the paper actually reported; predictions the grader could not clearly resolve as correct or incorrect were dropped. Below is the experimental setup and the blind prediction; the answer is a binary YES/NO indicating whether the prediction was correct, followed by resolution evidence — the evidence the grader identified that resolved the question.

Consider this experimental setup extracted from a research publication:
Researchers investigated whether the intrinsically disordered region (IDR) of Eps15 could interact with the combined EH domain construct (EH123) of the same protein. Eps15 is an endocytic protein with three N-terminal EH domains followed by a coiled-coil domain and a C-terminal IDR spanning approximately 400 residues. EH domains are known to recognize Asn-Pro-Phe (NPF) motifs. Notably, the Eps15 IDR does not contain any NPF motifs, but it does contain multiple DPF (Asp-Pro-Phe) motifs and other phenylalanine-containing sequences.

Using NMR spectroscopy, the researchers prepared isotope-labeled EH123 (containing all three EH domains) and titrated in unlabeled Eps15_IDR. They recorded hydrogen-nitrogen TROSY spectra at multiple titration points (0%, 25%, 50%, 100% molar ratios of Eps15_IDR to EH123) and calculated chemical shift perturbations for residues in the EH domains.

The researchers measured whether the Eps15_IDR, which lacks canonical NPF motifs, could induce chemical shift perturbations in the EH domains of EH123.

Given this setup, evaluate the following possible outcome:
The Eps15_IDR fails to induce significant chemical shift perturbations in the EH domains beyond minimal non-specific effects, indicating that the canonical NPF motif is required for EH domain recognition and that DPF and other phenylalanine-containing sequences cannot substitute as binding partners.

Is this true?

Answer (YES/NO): NO